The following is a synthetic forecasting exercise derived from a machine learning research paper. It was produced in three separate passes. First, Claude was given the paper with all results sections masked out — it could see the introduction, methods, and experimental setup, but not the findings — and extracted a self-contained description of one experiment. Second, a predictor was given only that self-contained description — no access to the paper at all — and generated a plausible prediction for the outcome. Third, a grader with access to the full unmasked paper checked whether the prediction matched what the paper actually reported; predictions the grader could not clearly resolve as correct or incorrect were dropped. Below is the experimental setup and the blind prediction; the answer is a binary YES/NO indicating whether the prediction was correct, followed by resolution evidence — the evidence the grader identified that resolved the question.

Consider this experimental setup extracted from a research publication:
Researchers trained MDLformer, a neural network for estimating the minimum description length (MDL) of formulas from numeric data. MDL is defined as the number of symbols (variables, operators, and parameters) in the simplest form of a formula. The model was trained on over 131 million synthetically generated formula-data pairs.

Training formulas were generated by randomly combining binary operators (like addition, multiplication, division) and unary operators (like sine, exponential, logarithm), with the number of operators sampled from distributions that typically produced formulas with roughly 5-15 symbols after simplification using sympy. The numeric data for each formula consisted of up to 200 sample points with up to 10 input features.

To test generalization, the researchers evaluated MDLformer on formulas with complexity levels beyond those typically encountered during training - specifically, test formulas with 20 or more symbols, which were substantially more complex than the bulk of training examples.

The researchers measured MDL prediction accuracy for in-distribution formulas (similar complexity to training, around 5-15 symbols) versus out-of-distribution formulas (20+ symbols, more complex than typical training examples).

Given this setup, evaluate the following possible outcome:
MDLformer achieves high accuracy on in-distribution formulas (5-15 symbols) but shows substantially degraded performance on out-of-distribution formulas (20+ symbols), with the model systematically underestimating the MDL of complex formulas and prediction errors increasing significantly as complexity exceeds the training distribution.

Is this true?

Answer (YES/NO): NO